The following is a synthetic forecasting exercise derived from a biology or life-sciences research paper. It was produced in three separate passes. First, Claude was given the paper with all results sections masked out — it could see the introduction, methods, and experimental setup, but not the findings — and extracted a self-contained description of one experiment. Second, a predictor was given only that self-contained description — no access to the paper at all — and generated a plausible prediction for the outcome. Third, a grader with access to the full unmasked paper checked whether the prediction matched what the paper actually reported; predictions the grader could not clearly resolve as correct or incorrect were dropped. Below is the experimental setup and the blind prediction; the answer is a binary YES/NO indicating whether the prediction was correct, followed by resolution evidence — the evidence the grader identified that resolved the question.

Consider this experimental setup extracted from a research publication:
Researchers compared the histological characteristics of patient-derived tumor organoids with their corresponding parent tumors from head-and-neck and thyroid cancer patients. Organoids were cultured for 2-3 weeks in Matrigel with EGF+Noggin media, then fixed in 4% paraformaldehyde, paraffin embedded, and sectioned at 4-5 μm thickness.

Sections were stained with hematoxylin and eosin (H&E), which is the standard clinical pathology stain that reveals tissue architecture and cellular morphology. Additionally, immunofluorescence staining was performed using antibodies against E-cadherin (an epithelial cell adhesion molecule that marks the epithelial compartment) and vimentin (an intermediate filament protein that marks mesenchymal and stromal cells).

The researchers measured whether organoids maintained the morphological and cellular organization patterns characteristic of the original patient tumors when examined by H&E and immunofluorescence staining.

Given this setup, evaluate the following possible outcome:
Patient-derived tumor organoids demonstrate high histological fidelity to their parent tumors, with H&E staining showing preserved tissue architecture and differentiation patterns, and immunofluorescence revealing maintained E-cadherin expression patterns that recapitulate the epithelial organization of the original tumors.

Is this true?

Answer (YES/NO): YES